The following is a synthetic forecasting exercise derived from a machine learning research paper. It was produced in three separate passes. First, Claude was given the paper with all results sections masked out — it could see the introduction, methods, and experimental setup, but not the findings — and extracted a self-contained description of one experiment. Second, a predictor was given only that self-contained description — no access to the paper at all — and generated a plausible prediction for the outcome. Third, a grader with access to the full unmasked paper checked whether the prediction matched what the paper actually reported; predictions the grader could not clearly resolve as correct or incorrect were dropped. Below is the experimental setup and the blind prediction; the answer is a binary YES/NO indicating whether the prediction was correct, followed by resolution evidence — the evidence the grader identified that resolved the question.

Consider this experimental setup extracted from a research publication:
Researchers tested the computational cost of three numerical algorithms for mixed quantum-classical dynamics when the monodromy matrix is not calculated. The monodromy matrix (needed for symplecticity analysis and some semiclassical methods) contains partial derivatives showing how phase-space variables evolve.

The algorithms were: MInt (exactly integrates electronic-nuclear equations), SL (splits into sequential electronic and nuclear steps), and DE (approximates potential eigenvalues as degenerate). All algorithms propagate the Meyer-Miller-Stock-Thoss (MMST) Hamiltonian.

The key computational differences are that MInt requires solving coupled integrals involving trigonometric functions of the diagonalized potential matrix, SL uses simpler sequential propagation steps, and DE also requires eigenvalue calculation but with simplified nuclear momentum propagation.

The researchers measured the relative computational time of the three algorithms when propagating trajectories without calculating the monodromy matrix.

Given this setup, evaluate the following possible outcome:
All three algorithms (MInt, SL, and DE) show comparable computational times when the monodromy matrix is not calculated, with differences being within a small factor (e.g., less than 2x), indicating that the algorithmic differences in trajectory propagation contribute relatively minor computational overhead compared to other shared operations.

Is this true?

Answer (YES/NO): NO